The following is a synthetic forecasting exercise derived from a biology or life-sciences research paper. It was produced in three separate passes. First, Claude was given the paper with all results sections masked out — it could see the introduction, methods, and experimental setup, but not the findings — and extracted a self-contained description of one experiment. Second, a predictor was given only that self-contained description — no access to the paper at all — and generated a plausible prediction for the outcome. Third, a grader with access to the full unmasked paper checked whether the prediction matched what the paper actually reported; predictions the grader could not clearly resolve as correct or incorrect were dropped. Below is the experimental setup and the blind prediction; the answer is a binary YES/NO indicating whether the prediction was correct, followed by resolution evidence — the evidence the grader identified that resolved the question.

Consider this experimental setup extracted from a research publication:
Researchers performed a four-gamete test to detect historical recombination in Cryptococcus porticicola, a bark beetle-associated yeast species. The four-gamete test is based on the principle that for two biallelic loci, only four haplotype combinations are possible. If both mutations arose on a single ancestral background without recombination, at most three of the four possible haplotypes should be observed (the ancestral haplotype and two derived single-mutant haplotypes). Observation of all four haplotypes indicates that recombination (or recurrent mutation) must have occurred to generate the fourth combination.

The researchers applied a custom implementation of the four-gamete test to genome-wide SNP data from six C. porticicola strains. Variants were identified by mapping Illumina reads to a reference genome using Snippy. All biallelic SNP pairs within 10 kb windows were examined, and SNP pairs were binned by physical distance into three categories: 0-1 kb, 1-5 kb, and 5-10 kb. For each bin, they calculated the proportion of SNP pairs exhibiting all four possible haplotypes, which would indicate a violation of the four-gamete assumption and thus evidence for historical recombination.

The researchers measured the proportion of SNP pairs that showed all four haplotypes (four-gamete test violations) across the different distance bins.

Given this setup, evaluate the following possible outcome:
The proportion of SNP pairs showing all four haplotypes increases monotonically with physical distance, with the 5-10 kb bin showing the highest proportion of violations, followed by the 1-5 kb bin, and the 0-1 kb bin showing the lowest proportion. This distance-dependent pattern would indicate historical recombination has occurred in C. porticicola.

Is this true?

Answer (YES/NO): YES